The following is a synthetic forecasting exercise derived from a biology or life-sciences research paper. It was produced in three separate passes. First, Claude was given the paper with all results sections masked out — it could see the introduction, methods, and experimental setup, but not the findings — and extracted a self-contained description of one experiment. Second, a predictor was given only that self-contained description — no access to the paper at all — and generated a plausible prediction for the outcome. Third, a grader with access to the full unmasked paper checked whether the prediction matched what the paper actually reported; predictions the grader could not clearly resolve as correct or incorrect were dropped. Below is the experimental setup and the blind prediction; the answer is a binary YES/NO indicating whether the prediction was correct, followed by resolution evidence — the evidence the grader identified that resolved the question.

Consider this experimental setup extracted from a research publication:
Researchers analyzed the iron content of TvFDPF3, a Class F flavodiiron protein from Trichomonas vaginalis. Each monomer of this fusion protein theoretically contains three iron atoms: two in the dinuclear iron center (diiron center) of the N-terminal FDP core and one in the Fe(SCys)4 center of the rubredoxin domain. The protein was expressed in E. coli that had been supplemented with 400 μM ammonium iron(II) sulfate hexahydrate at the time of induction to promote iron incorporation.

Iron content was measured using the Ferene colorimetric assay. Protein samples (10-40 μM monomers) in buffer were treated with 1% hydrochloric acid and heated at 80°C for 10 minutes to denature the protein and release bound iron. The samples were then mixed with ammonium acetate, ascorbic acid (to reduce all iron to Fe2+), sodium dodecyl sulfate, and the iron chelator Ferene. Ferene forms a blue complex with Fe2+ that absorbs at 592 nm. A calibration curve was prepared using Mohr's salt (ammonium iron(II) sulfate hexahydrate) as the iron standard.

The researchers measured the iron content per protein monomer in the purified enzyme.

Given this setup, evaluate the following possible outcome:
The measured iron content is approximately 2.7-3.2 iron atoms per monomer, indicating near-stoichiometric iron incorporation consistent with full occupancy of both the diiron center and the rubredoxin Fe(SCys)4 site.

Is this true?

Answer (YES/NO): NO